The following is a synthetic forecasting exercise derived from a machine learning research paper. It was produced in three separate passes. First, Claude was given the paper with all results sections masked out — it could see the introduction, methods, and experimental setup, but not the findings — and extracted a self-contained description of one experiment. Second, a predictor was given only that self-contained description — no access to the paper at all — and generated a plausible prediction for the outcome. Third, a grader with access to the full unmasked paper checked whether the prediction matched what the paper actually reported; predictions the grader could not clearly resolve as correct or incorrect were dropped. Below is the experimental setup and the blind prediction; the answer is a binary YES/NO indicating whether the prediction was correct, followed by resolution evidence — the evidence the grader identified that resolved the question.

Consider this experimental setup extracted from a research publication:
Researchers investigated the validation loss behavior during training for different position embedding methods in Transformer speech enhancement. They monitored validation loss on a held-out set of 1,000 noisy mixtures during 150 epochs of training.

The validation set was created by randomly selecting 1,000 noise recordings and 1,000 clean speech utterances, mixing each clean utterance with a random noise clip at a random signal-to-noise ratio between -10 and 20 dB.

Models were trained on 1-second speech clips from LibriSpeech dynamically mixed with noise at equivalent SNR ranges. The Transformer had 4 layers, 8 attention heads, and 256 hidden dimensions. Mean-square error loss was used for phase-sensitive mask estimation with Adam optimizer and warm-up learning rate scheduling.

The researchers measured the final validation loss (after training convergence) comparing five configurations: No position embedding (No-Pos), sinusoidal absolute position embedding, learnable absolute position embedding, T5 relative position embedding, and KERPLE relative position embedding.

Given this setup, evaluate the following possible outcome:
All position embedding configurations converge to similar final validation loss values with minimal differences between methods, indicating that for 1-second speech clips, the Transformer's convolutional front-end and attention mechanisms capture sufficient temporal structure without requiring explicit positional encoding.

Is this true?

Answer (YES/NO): NO